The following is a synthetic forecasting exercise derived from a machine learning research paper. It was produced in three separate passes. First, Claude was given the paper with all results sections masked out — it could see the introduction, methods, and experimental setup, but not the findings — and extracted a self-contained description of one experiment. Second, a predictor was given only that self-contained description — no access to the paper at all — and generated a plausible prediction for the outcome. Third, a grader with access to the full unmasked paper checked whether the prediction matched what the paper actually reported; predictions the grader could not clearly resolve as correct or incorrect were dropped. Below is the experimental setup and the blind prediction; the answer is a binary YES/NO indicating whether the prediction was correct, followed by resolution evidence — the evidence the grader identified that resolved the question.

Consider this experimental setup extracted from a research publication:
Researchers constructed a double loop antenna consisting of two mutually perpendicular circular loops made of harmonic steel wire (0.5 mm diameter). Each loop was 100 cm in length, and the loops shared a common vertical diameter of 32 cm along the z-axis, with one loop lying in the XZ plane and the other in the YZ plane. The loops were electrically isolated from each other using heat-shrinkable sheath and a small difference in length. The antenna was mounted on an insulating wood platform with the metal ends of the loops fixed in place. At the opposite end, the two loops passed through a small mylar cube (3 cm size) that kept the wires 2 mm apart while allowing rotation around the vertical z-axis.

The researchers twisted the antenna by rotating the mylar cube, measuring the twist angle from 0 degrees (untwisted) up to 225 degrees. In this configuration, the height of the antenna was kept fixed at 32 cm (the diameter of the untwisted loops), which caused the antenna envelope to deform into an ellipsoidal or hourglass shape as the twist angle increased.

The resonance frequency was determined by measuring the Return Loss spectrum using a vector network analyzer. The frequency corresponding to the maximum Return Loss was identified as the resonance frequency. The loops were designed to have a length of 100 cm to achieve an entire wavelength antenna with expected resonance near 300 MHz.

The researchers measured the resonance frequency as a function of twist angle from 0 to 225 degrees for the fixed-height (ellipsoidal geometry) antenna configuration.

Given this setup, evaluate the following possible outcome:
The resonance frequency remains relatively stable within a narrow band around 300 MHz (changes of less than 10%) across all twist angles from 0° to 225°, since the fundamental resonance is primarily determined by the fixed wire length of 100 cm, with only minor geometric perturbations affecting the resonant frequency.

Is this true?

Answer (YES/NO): NO